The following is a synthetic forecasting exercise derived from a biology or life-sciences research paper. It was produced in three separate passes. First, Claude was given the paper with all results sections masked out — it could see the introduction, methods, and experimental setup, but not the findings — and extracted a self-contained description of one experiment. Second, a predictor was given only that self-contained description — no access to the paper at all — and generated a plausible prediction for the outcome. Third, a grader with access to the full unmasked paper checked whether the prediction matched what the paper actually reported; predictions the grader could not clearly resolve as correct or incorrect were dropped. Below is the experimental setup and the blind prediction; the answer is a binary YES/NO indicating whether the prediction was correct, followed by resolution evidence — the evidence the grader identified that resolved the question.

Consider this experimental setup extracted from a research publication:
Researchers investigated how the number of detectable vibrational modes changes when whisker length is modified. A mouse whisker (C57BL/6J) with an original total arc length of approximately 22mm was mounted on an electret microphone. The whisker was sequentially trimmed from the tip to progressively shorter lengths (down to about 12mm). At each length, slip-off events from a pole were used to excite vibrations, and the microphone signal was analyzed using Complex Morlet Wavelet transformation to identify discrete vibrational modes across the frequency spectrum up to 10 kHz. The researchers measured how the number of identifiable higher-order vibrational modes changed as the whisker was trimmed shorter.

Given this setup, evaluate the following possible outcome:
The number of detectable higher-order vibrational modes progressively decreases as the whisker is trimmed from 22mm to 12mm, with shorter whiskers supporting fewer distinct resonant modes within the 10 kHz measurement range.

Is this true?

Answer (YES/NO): YES